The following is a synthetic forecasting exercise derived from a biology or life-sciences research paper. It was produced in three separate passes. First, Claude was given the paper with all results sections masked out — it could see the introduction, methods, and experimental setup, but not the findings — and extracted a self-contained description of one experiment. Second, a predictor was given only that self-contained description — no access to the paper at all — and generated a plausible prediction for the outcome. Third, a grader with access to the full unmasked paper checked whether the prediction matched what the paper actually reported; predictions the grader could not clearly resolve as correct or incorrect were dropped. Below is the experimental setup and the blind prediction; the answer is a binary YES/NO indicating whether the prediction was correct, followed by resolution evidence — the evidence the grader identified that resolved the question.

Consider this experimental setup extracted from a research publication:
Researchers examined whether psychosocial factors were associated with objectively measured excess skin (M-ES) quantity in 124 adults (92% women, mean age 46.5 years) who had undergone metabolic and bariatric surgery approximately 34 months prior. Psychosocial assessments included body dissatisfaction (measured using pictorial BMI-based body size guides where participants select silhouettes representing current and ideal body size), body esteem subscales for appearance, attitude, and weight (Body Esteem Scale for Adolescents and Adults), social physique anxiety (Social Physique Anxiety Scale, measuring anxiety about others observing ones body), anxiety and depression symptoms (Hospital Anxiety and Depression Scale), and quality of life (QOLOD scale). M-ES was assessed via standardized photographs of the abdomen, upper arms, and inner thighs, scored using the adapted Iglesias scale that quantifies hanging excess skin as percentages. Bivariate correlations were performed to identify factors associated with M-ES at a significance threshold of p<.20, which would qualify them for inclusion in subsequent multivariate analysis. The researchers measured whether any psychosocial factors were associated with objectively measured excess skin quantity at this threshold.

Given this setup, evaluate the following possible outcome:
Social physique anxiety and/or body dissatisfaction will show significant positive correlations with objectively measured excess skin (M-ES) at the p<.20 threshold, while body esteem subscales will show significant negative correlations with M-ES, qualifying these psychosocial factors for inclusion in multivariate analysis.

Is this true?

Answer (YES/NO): NO